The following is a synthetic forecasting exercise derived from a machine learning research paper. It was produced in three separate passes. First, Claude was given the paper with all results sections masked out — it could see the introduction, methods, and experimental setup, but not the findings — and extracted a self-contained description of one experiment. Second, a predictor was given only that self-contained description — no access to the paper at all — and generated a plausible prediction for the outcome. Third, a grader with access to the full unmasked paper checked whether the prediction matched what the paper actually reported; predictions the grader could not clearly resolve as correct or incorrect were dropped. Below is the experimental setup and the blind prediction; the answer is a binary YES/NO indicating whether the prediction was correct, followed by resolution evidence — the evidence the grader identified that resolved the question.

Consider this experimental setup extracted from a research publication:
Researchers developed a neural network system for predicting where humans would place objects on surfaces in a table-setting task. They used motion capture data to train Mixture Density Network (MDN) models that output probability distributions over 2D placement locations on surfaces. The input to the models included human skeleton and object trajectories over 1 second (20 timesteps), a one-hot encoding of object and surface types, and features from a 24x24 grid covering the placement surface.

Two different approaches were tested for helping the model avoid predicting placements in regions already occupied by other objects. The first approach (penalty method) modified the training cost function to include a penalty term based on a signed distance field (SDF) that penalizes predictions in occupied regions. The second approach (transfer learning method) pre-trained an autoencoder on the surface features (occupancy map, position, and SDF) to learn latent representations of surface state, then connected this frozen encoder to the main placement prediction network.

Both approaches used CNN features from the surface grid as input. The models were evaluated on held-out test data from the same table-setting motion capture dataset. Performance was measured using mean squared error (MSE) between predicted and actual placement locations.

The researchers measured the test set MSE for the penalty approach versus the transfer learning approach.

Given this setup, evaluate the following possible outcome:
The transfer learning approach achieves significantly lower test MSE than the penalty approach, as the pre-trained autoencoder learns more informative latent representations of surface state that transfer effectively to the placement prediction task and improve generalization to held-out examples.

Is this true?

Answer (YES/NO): YES